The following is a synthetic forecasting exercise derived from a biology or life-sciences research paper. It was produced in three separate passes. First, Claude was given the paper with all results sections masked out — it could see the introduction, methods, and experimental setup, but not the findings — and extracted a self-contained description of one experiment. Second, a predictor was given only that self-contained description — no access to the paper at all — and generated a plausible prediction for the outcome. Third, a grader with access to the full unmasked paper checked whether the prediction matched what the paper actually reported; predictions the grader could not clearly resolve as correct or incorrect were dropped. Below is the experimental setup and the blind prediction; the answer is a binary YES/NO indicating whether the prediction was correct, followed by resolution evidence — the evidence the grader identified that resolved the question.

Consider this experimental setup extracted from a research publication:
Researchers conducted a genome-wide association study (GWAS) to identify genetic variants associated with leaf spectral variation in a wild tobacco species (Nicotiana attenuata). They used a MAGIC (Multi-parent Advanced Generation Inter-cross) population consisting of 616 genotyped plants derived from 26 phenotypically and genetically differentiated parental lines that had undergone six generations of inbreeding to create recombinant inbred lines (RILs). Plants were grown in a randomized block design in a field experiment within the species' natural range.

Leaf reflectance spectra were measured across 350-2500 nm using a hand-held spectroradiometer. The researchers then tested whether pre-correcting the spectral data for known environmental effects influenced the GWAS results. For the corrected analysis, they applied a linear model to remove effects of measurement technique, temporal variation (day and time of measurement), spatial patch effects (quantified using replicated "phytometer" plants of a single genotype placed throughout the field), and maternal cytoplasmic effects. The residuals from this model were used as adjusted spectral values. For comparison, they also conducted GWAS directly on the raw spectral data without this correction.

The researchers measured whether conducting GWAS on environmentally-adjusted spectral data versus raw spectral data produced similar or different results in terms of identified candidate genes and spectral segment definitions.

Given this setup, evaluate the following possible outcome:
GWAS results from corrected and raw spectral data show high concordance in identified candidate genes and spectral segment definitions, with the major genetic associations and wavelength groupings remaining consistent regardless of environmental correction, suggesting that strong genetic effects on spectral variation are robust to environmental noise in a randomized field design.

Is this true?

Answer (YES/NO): NO